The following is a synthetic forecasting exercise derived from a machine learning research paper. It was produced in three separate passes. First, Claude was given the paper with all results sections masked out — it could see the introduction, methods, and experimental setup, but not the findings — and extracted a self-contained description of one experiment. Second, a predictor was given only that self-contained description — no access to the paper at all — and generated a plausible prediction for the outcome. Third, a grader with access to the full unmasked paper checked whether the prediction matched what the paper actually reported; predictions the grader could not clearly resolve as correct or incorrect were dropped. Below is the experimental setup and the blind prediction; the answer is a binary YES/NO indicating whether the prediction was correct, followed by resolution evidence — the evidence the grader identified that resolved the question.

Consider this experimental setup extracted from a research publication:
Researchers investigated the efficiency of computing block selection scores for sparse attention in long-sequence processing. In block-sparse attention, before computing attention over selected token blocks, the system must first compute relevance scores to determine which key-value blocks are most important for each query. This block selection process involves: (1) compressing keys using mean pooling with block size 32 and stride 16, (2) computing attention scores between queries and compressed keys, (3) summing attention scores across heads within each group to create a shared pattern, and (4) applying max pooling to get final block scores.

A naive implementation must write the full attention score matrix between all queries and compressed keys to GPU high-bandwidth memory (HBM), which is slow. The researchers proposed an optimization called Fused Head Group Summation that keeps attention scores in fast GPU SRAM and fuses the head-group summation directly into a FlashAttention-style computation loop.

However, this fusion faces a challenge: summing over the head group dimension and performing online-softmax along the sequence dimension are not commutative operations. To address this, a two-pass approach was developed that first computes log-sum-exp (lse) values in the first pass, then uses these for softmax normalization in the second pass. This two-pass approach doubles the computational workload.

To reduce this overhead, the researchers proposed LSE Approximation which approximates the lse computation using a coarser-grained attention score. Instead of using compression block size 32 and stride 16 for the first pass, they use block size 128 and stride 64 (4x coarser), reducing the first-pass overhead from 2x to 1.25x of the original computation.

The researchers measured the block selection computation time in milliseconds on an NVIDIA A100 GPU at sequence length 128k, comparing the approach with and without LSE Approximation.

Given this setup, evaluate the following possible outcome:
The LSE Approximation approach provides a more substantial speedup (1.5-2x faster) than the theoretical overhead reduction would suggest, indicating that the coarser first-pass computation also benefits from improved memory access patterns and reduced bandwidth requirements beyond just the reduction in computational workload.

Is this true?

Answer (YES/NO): NO